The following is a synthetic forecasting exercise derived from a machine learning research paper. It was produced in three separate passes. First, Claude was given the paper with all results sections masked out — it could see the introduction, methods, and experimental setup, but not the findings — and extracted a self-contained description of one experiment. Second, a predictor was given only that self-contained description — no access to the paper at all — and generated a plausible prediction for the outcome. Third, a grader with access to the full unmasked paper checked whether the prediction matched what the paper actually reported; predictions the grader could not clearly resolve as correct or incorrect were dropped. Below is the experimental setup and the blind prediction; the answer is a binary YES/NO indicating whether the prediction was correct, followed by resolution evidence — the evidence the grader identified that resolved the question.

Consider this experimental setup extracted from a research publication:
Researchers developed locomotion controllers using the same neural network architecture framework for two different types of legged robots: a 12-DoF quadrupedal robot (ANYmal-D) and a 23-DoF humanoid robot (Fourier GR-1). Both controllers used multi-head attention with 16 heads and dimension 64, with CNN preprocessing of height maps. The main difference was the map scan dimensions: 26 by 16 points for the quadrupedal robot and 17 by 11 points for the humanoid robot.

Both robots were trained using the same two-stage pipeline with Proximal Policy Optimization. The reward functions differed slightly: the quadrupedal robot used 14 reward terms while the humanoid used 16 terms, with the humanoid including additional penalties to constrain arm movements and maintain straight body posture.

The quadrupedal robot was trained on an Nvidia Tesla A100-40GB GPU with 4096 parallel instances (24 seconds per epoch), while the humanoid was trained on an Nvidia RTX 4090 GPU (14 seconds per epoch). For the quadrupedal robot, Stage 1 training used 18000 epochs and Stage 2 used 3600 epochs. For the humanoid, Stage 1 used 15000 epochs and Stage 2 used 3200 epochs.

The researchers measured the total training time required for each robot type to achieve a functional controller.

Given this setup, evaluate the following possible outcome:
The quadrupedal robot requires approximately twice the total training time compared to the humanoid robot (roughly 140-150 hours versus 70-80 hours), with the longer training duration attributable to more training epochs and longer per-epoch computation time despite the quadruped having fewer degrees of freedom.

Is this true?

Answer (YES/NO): NO